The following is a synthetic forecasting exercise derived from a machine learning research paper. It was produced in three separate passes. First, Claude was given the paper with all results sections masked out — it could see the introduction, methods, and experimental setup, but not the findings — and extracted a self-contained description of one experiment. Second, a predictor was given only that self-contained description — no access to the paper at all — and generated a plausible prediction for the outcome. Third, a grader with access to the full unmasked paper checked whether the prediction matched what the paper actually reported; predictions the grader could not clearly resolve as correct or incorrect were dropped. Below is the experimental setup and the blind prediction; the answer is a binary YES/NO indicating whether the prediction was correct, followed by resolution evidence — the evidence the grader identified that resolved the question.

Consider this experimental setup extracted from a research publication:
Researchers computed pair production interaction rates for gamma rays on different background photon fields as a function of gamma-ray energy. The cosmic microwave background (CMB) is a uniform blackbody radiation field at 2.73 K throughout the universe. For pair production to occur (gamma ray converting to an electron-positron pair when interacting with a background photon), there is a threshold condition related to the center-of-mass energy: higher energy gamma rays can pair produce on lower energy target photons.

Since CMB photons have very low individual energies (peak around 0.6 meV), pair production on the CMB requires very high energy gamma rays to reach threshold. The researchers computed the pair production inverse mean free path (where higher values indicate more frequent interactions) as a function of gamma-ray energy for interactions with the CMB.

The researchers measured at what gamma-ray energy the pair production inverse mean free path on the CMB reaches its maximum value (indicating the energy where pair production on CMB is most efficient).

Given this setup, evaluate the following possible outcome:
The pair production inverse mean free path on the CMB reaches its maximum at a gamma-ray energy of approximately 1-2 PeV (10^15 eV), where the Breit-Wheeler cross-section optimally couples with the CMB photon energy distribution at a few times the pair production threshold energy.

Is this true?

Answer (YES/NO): YES